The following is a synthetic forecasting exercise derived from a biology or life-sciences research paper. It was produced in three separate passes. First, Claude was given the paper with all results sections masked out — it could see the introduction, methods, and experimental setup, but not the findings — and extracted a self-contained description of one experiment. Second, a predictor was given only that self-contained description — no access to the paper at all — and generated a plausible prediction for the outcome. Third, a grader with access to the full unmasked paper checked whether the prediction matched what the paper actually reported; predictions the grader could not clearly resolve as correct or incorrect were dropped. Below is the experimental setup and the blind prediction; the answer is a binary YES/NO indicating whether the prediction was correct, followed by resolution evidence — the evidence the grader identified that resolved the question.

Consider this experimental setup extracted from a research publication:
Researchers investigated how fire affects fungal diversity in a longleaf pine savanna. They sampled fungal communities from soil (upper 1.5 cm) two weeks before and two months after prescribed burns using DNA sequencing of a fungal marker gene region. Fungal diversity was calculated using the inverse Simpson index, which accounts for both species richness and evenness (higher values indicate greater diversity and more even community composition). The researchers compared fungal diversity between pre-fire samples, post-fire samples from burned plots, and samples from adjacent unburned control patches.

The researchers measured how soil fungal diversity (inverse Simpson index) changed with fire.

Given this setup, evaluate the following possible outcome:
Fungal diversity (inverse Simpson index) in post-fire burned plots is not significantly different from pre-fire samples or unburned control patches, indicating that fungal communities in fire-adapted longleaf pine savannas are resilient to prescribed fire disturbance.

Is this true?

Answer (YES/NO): NO